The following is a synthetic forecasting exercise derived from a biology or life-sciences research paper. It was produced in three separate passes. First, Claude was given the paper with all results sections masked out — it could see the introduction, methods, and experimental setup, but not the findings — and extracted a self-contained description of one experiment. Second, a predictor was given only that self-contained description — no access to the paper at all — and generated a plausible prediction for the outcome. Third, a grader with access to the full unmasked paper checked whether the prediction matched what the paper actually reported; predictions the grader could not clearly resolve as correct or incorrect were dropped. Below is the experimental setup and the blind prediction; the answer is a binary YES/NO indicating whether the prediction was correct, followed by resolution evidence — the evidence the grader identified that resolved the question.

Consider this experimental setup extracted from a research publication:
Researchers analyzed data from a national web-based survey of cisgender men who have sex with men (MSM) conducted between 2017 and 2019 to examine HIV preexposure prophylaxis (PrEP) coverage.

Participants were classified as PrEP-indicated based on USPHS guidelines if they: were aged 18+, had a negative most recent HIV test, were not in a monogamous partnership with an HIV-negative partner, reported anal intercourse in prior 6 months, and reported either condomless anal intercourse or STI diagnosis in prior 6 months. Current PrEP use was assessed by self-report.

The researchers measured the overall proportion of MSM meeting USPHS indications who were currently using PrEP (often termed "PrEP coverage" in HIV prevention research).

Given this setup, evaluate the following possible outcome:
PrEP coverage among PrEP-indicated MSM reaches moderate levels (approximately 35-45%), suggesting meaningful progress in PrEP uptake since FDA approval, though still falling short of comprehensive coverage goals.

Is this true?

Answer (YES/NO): NO